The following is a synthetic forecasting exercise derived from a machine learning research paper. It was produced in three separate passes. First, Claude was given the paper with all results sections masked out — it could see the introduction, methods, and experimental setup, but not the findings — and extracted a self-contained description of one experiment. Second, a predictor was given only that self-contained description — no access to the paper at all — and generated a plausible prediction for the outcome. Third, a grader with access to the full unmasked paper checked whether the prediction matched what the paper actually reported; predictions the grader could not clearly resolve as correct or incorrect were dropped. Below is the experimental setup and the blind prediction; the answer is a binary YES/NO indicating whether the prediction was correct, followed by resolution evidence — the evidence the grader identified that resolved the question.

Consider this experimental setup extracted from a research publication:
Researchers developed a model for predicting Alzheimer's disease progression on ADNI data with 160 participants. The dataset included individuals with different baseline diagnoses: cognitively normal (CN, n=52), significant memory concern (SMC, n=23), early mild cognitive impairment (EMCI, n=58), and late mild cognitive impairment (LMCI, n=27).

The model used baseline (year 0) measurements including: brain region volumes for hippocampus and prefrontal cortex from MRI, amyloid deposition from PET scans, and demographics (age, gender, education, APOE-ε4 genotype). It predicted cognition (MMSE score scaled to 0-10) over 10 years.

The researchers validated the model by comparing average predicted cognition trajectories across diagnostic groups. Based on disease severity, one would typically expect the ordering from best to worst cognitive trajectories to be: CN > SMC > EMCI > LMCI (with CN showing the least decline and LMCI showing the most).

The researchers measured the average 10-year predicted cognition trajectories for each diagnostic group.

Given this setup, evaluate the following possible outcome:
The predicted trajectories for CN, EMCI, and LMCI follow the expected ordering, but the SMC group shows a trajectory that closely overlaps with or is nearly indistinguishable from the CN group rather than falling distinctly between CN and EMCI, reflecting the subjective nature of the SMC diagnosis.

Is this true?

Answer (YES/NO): NO